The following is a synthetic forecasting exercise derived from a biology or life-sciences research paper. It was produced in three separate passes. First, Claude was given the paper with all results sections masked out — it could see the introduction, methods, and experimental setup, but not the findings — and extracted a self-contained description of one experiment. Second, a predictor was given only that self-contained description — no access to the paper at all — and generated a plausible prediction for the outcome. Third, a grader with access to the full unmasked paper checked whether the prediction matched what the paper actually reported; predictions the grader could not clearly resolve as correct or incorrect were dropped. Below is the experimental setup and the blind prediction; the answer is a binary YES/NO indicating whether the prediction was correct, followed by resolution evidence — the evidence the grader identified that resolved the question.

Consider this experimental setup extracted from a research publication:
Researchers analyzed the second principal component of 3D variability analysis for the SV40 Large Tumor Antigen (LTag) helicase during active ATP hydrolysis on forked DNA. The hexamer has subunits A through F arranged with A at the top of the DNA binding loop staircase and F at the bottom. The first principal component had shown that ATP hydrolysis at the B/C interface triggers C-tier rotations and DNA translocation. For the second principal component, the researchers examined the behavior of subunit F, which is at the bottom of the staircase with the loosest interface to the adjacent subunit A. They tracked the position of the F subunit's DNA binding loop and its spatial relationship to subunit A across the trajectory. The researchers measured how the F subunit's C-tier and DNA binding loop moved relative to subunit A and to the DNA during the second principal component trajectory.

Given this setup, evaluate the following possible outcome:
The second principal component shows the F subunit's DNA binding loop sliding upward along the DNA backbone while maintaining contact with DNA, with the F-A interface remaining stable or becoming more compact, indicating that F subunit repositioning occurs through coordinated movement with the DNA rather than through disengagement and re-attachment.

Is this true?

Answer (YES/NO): NO